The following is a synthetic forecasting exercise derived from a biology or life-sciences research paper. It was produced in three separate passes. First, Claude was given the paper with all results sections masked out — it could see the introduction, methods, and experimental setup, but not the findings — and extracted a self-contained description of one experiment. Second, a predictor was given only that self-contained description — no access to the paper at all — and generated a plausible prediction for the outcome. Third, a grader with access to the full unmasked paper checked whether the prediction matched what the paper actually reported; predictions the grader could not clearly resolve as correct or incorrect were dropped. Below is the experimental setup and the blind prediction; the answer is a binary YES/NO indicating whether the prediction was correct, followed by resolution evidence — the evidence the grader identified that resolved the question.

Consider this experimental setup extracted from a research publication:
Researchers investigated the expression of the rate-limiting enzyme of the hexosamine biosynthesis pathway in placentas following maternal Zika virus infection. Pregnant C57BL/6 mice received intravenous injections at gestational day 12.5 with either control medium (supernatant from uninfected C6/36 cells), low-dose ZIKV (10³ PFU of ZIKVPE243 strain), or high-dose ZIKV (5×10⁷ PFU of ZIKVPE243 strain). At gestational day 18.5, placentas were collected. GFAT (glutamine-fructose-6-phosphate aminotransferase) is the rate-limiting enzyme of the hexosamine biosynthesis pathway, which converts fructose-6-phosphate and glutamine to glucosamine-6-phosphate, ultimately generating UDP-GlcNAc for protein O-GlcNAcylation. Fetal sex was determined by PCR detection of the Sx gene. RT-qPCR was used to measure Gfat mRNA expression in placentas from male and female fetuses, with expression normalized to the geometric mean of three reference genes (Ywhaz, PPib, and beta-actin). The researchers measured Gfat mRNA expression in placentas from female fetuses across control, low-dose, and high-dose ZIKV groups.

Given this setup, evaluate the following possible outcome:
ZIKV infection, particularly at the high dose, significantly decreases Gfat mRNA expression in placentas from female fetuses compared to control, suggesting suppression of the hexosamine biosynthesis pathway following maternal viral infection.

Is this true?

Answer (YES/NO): NO